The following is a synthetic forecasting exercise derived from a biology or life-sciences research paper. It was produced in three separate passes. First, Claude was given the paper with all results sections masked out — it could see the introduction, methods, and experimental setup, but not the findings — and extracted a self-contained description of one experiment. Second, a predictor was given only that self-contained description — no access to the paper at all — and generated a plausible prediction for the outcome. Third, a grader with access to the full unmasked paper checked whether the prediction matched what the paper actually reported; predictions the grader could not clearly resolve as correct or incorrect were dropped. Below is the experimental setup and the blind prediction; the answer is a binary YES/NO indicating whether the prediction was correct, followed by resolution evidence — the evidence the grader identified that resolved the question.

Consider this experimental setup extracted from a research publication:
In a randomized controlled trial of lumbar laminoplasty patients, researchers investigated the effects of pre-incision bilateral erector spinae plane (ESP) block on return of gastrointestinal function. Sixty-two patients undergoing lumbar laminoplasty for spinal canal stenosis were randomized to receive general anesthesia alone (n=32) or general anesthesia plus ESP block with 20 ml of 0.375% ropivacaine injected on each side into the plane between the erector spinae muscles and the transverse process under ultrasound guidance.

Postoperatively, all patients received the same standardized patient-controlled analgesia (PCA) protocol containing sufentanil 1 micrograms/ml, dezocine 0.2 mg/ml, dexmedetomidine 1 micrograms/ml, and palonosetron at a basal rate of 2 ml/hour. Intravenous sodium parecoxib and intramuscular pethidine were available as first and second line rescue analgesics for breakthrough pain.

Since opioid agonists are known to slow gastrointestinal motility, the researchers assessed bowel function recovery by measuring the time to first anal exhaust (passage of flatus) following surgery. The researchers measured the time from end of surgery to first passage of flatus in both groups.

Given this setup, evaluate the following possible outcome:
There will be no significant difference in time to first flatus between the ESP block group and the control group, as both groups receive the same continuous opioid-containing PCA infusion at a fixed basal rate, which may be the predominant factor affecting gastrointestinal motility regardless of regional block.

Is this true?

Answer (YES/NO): NO